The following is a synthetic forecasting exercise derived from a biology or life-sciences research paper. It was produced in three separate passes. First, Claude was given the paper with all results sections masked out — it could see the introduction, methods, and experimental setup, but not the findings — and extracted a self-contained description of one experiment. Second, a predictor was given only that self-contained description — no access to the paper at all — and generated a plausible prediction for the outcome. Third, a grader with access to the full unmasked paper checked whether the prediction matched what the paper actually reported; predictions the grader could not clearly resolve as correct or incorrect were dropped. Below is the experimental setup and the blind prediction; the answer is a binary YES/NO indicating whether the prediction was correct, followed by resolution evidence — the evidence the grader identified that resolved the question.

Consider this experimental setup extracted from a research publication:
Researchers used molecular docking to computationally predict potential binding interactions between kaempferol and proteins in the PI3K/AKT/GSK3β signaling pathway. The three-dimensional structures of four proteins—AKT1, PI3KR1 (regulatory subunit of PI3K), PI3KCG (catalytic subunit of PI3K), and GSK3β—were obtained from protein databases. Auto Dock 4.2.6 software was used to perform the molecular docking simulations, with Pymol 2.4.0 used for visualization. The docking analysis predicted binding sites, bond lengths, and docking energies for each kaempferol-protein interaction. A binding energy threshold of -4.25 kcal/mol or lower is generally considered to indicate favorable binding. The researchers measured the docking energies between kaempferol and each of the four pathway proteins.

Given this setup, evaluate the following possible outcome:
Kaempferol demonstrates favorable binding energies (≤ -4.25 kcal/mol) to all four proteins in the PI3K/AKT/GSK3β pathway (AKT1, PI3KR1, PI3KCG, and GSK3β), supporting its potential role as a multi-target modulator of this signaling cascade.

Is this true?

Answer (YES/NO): YES